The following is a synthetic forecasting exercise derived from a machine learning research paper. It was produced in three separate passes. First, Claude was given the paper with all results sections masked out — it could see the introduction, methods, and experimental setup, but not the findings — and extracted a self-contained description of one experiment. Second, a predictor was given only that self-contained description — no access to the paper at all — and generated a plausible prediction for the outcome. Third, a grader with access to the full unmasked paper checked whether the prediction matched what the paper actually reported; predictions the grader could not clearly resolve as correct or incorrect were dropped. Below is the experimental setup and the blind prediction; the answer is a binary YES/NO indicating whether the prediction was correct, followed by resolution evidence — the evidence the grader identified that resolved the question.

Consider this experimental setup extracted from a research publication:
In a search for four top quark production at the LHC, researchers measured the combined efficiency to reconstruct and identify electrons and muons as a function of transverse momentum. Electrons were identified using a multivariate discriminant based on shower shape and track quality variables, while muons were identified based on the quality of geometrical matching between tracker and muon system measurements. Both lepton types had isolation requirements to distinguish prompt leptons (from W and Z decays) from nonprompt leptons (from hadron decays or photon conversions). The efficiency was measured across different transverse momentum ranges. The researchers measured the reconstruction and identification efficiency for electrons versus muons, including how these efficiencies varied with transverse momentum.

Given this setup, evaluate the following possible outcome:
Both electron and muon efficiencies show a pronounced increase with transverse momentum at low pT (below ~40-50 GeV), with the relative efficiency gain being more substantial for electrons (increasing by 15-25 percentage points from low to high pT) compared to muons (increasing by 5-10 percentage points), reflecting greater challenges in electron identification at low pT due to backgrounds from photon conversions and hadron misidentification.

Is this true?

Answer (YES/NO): NO